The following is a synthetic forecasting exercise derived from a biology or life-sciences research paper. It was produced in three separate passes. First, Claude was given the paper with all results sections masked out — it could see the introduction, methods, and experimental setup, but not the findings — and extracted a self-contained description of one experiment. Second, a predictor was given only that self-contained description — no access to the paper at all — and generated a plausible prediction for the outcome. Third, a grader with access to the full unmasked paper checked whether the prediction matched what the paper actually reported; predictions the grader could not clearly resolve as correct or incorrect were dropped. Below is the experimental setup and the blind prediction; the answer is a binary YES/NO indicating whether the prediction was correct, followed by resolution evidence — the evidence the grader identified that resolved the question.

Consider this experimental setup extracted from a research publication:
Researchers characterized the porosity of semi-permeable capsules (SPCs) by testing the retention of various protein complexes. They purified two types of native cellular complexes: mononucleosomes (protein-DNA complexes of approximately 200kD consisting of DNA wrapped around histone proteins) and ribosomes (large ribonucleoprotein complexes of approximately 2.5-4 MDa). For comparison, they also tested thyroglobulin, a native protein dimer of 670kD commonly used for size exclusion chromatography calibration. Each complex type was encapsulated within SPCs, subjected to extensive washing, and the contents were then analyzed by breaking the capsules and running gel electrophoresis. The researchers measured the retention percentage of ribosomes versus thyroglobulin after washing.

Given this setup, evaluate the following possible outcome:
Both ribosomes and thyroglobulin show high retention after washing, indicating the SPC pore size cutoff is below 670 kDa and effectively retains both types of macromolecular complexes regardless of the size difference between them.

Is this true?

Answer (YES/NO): NO